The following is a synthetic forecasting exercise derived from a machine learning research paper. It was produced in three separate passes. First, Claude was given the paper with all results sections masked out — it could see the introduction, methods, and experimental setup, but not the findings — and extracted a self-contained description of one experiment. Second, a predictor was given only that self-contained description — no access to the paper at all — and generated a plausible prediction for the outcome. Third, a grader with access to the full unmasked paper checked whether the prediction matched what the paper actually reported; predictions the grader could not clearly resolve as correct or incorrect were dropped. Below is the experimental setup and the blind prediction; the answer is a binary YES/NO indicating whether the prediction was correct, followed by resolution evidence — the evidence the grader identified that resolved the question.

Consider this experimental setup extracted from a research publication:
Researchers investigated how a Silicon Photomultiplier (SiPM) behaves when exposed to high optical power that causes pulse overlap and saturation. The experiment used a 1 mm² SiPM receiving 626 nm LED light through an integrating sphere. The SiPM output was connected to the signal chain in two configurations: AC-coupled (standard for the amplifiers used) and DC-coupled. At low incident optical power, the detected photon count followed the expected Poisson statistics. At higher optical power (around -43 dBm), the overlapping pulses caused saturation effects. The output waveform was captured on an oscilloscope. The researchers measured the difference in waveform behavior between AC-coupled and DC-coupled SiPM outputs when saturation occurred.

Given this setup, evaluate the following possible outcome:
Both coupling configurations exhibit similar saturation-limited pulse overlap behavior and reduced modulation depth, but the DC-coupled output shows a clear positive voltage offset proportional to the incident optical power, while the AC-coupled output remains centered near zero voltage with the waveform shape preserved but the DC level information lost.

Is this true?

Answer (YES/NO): YES